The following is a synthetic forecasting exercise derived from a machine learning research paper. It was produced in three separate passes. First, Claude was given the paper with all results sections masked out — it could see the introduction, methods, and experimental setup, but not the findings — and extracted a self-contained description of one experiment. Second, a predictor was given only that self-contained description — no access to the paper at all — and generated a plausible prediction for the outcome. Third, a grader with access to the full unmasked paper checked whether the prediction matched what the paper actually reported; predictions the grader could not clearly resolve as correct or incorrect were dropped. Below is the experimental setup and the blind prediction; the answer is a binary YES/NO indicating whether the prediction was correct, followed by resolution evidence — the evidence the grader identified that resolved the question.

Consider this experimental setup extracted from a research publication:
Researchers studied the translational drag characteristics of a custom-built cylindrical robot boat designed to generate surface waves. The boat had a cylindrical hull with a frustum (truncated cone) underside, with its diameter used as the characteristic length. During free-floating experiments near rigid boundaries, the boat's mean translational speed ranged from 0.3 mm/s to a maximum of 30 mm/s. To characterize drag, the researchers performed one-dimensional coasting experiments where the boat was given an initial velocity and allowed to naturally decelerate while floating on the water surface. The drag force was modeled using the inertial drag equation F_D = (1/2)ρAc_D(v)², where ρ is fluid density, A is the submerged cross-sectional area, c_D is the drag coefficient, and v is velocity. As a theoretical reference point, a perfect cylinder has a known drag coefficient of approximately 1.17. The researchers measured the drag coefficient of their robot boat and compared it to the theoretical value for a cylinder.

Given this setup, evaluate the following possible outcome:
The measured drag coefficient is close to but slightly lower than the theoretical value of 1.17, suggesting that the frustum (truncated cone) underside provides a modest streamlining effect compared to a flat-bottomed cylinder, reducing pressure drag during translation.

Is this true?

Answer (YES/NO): YES